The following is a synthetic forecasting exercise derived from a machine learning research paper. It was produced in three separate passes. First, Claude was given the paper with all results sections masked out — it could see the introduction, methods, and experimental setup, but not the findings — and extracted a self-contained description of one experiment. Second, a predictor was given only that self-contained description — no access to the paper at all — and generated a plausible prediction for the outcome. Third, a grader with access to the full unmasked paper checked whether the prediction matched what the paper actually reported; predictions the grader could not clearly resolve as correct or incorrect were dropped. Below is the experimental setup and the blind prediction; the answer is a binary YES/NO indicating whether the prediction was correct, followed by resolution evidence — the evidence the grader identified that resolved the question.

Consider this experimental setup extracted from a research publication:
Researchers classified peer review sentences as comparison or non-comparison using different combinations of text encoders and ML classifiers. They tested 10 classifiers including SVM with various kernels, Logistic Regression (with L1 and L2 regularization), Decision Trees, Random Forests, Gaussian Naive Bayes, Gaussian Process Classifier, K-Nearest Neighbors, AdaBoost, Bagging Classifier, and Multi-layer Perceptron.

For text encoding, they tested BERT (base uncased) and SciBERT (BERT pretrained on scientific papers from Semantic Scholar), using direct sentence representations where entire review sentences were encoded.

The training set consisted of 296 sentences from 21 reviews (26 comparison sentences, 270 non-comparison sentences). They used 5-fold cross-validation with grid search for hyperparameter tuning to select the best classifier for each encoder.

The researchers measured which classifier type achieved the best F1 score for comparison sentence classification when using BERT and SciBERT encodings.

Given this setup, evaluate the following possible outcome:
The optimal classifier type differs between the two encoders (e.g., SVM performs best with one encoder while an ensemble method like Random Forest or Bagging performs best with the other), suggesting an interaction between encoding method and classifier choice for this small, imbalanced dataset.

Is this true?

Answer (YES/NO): NO